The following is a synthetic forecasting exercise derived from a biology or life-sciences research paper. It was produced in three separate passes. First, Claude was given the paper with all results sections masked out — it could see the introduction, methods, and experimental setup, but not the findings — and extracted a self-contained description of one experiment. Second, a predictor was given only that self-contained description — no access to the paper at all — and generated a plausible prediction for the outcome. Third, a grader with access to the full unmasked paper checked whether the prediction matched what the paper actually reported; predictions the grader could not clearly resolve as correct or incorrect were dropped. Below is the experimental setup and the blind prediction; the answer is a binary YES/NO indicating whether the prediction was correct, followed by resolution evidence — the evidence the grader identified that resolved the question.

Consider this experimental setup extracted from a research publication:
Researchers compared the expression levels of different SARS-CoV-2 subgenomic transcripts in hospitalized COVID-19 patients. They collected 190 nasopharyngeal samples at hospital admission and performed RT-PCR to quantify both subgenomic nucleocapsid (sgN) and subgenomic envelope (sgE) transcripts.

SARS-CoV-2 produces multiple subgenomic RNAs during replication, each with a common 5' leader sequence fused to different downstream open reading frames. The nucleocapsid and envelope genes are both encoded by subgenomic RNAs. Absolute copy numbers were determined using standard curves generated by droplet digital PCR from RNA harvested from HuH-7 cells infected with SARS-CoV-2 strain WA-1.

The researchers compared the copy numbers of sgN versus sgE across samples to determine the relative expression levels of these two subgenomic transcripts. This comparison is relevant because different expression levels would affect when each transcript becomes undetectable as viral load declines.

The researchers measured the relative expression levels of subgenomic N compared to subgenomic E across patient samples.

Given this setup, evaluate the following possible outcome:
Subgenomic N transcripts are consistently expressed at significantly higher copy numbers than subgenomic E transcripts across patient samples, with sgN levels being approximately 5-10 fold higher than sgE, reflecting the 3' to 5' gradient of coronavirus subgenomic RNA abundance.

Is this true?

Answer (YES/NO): YES